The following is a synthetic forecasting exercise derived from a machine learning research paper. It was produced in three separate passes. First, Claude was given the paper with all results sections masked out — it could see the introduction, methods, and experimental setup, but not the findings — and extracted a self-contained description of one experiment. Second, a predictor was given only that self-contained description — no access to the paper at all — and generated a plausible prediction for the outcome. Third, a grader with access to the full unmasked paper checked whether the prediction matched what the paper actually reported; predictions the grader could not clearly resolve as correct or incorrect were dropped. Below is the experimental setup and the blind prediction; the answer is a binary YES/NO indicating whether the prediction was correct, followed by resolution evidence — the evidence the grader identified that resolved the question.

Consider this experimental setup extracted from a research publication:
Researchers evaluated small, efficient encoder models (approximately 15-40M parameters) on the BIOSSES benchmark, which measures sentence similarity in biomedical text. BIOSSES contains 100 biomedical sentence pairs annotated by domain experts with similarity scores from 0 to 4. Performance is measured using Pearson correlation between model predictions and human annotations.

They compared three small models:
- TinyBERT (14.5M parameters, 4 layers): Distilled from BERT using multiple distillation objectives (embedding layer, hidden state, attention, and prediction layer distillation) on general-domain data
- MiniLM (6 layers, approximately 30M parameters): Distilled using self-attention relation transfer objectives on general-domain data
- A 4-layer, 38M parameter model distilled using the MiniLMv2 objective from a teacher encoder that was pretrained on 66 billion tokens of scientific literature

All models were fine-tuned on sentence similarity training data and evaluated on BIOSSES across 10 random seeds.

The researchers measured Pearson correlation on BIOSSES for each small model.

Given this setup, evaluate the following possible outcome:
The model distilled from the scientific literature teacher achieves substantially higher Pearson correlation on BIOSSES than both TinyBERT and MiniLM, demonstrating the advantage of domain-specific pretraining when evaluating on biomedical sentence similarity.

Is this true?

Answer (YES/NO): NO